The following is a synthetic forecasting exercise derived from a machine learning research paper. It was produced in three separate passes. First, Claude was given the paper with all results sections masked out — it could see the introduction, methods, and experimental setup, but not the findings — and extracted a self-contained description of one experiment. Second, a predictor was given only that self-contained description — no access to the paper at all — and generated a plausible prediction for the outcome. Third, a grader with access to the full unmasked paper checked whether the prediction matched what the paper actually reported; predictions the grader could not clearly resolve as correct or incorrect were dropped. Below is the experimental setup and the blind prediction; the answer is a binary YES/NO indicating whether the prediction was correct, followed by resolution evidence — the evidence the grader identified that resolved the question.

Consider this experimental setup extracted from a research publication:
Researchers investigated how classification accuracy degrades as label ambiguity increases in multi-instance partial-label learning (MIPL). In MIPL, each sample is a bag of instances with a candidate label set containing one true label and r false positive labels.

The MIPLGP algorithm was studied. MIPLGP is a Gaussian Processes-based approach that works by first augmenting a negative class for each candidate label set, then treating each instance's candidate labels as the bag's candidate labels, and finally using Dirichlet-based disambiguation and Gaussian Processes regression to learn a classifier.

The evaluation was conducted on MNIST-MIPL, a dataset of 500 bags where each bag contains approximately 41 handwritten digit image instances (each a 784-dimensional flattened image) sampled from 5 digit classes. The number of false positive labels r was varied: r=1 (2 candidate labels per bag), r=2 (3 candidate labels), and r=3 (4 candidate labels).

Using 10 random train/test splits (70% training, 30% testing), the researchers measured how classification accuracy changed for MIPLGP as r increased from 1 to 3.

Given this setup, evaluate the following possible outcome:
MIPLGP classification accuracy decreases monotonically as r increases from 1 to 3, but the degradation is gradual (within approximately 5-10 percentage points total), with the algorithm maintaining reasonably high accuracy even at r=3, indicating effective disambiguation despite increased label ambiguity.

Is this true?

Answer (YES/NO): NO